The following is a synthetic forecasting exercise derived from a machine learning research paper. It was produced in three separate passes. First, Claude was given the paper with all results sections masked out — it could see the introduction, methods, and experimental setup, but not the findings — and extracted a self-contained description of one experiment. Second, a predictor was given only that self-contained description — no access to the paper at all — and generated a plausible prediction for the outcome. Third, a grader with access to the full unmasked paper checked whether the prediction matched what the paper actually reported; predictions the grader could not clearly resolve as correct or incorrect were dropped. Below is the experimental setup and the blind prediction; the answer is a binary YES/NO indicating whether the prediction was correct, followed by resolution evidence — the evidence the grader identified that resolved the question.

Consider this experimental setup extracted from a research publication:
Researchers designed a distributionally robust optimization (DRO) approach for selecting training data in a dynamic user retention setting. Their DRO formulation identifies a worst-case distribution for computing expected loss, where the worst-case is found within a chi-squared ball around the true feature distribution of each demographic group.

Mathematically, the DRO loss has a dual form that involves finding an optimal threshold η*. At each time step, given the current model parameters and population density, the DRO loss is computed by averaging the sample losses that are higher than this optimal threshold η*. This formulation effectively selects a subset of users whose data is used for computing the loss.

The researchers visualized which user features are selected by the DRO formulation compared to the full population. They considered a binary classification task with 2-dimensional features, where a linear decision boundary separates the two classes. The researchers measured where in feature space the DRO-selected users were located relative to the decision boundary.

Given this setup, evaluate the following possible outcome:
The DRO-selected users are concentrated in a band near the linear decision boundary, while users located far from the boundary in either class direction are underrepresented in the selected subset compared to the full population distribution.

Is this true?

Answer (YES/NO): YES